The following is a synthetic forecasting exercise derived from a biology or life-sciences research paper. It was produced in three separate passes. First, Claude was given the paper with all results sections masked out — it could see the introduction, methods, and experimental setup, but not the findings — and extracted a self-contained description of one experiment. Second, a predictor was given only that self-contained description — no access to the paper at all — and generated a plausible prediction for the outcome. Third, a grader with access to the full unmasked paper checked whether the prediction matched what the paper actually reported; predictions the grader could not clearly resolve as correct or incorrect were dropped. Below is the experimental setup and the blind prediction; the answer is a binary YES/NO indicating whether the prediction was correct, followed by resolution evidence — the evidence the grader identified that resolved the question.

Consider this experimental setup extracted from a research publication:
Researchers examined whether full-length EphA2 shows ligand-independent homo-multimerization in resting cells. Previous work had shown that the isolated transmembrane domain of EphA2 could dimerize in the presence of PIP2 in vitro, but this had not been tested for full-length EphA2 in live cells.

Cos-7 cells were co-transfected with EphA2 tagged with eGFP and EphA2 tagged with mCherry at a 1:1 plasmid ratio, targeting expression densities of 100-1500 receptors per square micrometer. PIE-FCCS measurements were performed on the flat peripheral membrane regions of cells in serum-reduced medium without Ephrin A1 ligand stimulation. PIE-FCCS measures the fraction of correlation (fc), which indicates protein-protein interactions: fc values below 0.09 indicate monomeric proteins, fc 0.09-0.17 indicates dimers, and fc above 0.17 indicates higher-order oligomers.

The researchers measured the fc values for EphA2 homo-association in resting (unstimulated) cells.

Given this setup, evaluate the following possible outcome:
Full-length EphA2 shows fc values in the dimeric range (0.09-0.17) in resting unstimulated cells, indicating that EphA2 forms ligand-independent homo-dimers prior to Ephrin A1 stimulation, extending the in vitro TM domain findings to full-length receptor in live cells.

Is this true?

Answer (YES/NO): NO